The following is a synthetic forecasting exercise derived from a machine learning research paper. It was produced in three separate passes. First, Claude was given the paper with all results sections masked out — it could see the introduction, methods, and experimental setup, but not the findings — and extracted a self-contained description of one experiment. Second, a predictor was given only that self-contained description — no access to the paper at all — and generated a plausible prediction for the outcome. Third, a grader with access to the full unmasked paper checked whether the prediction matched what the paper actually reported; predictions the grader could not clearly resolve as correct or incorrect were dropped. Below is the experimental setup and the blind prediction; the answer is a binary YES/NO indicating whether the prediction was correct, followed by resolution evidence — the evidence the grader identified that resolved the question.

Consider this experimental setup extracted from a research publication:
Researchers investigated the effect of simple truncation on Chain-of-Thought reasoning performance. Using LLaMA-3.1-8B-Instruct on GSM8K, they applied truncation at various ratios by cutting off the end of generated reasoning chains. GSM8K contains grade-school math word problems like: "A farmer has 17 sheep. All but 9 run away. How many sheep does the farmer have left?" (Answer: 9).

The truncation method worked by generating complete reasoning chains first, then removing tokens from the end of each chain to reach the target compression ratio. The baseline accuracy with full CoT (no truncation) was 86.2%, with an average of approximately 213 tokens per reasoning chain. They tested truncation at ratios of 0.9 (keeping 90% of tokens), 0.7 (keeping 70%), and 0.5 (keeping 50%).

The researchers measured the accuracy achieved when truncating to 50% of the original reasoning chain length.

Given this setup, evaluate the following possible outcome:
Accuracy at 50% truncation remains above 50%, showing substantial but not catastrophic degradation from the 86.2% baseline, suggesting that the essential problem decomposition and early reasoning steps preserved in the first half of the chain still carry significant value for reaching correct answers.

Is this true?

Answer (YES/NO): NO